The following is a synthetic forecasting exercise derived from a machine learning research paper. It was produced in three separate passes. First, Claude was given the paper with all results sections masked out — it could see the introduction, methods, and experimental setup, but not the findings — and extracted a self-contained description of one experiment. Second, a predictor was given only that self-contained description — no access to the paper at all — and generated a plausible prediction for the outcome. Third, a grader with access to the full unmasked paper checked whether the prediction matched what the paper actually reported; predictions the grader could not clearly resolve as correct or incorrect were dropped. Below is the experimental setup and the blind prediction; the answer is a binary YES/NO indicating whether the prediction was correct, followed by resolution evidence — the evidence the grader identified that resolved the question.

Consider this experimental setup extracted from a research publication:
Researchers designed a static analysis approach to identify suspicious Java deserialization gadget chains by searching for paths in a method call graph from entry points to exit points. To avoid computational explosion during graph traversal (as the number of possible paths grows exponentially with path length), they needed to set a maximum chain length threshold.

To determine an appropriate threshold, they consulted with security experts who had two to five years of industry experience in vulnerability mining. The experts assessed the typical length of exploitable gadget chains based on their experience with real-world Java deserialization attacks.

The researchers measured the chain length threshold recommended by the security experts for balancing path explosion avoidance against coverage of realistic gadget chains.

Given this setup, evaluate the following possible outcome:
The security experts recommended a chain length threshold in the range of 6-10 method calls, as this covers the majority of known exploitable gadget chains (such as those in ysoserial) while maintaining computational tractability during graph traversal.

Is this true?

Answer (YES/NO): NO